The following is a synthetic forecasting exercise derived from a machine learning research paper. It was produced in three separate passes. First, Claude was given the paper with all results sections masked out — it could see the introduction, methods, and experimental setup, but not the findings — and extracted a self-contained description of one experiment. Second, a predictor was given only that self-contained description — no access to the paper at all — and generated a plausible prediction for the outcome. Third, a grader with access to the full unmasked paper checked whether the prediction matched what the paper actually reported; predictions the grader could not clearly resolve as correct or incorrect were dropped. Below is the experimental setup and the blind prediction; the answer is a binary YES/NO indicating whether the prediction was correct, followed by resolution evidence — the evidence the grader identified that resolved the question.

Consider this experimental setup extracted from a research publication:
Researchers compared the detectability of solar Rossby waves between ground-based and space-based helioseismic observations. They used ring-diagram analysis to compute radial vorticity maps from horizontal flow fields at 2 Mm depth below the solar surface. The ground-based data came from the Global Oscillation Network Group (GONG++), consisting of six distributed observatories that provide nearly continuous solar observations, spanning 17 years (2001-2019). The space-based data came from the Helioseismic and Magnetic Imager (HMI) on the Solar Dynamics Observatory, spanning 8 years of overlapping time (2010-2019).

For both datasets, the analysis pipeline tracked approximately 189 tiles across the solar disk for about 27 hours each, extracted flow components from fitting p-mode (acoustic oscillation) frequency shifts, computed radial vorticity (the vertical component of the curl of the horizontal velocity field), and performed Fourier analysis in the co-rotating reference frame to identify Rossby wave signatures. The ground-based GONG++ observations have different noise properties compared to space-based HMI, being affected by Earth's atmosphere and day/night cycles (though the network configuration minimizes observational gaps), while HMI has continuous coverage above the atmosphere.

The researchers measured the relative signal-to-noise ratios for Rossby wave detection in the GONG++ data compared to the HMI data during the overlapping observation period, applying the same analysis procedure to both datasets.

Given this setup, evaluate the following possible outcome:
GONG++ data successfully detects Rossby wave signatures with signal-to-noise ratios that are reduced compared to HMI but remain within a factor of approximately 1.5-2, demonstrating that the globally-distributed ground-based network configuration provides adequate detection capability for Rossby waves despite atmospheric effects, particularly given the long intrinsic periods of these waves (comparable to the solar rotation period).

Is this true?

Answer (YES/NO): NO